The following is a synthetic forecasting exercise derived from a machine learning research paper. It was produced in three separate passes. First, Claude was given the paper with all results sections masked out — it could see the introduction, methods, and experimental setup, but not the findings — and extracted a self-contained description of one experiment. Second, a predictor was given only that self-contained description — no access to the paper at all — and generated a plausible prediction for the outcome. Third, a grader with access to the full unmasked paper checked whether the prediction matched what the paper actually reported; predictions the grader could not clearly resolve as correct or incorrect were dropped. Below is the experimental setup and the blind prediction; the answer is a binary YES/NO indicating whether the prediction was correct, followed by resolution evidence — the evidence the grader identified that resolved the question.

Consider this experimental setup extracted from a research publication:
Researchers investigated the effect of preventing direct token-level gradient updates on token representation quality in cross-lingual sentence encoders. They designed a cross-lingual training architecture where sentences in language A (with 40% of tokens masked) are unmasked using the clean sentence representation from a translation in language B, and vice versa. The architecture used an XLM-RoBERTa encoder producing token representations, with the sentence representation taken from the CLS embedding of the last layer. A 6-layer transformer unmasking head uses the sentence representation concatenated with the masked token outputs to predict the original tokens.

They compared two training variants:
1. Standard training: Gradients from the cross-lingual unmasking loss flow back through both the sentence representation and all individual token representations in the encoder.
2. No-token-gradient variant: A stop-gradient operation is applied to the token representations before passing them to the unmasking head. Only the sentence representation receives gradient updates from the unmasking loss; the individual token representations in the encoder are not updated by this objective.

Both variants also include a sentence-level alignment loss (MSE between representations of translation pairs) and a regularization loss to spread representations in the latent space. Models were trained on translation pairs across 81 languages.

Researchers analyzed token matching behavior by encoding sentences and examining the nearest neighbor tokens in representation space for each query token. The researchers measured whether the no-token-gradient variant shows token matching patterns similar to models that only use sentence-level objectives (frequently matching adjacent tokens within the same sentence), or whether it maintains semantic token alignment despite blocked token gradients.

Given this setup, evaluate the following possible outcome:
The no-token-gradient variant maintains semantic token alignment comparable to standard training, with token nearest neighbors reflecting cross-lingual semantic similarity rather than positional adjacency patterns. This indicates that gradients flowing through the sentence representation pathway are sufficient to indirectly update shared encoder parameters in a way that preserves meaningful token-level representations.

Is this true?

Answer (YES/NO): NO